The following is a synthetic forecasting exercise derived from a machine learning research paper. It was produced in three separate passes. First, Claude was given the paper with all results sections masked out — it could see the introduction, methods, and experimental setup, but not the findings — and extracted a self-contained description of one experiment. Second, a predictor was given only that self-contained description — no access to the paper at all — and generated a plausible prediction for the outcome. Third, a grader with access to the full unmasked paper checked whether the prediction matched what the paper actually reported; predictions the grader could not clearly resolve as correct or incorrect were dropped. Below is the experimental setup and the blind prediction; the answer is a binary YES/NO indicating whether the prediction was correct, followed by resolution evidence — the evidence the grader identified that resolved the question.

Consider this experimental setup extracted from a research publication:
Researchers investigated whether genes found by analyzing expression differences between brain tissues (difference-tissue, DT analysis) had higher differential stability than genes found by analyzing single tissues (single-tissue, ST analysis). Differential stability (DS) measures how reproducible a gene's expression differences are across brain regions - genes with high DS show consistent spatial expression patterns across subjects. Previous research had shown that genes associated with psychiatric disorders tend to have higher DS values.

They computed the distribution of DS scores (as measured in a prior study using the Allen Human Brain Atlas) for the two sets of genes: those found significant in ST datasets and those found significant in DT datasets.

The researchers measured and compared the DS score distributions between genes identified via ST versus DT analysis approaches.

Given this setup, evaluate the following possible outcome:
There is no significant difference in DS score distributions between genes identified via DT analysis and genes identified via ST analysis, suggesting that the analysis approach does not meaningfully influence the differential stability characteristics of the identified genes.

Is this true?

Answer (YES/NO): NO